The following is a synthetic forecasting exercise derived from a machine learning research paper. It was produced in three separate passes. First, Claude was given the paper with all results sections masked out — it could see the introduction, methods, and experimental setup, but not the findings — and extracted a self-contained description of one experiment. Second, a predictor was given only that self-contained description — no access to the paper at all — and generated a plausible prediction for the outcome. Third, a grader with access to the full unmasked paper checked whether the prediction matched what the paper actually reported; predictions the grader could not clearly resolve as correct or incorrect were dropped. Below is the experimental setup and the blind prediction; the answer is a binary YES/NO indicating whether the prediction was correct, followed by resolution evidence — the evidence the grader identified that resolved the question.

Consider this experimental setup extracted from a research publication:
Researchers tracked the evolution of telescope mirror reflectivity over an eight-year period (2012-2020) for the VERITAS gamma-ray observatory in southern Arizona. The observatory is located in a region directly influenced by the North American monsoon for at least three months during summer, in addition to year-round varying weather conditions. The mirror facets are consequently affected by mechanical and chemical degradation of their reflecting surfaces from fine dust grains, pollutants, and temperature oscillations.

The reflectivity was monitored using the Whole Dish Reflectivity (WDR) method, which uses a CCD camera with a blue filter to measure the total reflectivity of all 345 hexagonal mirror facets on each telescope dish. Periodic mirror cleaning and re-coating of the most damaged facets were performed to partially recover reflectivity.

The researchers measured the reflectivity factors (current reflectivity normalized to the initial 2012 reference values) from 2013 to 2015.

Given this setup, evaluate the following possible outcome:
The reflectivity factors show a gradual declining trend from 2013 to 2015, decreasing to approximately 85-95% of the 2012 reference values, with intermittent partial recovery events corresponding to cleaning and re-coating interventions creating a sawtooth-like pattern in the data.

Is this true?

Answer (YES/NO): NO